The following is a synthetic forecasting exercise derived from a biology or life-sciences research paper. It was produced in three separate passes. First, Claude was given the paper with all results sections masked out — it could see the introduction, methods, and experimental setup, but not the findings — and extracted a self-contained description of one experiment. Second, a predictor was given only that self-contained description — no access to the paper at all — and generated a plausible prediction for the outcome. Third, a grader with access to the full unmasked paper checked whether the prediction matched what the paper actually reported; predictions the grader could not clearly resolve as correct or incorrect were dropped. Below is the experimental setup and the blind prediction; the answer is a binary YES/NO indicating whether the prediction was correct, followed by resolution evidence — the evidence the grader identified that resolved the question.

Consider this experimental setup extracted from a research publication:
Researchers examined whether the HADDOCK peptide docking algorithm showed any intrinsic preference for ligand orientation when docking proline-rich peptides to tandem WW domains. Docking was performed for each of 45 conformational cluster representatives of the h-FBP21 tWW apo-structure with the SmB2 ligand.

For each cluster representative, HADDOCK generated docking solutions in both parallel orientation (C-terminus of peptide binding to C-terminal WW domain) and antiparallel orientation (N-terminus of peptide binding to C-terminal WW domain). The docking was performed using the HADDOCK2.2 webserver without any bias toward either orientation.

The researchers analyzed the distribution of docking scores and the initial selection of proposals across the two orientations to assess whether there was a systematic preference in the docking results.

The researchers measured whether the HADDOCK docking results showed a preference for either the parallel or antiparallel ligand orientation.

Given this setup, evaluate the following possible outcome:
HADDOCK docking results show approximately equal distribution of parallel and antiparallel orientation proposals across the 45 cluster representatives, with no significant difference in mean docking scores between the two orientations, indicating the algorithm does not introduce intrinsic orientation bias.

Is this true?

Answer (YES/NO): NO